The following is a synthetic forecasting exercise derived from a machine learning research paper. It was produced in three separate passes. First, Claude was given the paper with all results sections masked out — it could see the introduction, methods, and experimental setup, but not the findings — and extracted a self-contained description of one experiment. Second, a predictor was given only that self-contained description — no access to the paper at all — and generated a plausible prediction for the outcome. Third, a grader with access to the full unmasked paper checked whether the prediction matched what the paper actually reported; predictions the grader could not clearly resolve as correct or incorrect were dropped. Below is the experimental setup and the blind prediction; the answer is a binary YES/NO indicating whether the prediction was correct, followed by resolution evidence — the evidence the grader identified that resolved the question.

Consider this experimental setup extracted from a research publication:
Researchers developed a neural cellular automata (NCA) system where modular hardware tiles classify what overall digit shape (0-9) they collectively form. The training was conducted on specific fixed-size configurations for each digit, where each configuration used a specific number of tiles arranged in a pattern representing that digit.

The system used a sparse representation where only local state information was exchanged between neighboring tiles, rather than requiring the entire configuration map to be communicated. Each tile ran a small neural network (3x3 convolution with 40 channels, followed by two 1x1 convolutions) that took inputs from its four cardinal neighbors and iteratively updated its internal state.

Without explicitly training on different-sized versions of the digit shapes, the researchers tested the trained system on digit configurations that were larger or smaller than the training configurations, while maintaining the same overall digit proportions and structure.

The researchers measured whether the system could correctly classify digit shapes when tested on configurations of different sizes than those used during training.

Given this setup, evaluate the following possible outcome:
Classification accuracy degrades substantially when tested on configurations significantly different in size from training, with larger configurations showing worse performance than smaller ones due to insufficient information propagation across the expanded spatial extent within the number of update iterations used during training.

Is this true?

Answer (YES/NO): NO